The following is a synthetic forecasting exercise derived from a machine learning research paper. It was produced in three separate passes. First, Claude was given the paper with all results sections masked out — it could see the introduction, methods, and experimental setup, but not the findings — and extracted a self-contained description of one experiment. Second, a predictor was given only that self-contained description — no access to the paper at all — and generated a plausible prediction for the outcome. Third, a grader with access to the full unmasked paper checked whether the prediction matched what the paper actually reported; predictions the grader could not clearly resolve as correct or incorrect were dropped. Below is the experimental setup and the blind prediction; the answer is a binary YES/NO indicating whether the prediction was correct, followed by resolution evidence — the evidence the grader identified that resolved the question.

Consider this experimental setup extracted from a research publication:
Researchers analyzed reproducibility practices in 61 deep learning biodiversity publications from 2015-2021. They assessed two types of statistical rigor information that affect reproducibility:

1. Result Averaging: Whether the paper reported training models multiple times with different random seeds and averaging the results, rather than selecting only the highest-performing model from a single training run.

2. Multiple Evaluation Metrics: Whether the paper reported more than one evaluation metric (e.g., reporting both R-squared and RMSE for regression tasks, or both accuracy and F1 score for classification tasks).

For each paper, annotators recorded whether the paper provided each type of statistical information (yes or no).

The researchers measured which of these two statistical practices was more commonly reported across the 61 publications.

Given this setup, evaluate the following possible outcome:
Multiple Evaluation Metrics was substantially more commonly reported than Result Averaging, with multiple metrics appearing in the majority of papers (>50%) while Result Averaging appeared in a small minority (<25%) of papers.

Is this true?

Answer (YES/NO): NO